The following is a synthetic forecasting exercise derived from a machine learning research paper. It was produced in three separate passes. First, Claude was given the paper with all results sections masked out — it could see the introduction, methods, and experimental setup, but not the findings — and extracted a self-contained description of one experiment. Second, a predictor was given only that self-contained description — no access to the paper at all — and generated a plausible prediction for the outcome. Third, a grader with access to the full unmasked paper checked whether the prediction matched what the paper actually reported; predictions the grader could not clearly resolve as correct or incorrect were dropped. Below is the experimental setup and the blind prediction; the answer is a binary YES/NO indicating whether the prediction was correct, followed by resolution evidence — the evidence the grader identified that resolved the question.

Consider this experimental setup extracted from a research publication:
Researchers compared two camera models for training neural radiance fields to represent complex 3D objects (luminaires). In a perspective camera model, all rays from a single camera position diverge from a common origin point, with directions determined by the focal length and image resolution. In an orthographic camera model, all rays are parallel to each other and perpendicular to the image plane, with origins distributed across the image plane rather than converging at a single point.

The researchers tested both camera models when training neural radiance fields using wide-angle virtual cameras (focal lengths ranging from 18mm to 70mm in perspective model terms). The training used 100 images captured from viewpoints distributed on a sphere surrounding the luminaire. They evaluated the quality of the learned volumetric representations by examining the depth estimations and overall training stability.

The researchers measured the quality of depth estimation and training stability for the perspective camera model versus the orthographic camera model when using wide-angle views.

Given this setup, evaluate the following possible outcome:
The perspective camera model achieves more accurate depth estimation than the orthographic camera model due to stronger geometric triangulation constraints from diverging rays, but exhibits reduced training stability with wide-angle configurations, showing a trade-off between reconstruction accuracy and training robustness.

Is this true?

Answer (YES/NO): NO